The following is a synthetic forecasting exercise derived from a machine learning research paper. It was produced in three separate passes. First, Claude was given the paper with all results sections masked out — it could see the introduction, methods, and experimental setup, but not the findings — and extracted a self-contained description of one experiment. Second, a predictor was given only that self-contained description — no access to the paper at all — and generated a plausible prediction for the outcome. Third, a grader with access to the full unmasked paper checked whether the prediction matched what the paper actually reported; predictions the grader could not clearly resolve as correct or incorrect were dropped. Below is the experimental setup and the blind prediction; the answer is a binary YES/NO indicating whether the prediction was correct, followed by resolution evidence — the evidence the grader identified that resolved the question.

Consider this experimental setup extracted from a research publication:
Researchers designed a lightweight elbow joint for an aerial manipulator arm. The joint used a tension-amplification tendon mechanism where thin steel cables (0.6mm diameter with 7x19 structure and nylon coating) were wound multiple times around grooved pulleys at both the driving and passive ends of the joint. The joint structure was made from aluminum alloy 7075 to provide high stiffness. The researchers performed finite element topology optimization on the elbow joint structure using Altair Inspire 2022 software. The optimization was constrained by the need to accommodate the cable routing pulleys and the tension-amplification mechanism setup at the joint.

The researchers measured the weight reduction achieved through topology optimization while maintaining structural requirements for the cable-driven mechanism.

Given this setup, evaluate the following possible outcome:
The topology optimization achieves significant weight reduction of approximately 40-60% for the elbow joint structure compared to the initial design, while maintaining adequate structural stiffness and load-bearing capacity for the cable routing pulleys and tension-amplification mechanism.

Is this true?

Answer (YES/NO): YES